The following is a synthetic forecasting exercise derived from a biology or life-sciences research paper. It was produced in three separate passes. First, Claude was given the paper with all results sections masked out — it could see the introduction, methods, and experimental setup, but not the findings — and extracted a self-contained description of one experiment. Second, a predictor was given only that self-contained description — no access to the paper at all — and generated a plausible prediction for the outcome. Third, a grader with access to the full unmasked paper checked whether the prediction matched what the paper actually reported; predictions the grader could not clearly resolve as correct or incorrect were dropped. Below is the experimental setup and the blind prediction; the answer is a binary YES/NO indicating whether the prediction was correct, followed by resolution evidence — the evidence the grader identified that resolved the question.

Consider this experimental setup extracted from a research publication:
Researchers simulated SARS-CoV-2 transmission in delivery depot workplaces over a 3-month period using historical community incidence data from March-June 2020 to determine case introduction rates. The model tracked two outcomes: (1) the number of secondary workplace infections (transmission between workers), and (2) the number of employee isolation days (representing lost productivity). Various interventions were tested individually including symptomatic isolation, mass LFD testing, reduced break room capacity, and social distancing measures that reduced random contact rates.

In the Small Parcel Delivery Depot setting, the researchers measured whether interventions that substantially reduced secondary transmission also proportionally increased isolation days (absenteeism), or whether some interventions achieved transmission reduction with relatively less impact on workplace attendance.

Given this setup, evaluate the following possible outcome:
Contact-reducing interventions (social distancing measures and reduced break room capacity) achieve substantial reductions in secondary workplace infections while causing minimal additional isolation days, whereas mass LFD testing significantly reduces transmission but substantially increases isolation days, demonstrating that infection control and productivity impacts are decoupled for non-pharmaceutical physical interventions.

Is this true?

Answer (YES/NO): NO